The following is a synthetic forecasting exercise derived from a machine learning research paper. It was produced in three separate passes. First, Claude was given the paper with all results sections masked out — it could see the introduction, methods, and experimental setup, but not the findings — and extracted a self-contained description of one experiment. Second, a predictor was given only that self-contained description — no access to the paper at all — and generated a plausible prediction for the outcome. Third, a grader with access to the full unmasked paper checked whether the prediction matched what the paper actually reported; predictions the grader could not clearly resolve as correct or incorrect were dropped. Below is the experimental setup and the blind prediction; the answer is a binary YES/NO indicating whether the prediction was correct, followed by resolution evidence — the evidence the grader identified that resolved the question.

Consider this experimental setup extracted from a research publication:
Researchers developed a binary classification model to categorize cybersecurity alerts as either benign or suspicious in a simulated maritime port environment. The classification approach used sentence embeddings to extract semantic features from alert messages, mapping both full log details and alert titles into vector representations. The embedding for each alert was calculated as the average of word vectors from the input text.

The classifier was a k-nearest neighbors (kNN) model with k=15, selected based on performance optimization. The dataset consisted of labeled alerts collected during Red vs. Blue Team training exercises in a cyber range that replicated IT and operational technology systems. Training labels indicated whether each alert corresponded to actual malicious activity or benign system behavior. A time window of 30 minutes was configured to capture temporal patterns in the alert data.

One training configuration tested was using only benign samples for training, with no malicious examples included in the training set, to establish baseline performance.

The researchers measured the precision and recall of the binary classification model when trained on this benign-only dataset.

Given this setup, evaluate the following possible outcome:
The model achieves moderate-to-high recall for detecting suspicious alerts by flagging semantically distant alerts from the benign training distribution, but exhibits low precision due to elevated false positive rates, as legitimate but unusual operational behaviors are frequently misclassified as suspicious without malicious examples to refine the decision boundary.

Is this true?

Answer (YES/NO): NO